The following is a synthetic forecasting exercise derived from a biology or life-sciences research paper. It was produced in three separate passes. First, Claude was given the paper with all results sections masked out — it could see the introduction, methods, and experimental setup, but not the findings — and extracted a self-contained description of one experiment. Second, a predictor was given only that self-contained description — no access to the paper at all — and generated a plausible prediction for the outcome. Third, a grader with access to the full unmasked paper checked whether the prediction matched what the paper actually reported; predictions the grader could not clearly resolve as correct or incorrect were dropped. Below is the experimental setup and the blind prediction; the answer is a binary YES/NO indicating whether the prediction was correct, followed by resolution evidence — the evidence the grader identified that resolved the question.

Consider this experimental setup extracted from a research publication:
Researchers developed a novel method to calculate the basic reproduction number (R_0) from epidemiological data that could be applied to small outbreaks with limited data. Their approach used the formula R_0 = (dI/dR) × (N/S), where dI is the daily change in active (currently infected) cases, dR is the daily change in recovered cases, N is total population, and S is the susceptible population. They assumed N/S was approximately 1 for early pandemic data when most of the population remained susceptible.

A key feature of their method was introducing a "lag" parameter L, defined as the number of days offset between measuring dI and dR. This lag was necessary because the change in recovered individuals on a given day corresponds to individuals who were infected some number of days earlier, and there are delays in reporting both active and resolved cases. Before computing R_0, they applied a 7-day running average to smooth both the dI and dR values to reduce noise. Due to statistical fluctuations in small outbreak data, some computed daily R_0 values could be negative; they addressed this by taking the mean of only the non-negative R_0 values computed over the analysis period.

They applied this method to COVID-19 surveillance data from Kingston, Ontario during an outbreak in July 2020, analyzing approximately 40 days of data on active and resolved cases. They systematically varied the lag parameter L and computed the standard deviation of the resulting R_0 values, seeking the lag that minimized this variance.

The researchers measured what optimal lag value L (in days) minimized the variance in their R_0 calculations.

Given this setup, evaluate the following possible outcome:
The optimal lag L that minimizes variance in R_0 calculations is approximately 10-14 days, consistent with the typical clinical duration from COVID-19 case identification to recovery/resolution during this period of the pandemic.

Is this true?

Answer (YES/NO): YES